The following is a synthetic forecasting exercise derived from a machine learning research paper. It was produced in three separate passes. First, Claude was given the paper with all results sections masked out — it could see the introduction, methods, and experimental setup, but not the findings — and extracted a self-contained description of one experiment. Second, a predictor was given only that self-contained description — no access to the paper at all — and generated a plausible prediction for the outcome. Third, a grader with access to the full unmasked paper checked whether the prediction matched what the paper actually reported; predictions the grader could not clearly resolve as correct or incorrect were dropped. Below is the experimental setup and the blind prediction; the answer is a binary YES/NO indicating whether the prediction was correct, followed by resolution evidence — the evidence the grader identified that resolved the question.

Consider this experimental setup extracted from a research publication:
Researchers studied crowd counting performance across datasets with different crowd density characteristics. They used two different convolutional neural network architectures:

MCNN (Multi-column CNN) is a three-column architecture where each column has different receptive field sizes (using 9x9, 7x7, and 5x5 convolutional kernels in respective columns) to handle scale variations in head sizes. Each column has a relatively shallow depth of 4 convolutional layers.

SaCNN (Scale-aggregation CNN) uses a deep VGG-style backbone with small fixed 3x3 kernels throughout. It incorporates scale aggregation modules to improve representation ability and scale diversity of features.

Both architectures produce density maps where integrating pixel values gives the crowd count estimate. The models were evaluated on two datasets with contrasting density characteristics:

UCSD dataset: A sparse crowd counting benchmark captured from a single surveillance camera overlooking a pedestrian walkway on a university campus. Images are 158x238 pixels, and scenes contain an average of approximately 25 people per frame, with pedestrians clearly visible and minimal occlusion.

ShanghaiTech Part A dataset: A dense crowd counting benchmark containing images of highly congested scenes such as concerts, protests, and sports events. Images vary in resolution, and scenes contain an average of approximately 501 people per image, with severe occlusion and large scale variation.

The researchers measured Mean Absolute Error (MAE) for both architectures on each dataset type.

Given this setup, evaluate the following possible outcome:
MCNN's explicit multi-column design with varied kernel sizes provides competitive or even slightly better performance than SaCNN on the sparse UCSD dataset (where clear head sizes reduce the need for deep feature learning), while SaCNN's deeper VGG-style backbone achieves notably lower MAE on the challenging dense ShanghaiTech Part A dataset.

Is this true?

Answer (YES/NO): YES